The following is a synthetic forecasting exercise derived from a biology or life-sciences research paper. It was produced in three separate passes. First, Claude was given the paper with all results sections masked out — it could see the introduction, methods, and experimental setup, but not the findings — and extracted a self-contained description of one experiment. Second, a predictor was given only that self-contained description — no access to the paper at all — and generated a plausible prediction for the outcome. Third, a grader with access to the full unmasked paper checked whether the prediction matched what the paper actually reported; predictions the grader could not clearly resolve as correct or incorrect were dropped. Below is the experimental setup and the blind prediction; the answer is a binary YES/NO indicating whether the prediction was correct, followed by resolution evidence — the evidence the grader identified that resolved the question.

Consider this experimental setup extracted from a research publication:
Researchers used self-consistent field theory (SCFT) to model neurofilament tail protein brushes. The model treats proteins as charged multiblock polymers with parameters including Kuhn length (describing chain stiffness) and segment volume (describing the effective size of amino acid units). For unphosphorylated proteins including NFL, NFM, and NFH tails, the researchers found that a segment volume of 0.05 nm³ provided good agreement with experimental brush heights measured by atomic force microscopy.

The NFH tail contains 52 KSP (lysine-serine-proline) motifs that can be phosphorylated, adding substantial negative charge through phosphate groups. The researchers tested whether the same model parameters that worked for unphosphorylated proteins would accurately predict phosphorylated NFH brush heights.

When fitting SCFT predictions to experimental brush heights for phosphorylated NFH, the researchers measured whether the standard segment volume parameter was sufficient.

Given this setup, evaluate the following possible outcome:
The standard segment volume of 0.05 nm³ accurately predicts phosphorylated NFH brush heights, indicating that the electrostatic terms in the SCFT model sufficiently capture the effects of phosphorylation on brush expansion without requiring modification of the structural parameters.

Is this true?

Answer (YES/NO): NO